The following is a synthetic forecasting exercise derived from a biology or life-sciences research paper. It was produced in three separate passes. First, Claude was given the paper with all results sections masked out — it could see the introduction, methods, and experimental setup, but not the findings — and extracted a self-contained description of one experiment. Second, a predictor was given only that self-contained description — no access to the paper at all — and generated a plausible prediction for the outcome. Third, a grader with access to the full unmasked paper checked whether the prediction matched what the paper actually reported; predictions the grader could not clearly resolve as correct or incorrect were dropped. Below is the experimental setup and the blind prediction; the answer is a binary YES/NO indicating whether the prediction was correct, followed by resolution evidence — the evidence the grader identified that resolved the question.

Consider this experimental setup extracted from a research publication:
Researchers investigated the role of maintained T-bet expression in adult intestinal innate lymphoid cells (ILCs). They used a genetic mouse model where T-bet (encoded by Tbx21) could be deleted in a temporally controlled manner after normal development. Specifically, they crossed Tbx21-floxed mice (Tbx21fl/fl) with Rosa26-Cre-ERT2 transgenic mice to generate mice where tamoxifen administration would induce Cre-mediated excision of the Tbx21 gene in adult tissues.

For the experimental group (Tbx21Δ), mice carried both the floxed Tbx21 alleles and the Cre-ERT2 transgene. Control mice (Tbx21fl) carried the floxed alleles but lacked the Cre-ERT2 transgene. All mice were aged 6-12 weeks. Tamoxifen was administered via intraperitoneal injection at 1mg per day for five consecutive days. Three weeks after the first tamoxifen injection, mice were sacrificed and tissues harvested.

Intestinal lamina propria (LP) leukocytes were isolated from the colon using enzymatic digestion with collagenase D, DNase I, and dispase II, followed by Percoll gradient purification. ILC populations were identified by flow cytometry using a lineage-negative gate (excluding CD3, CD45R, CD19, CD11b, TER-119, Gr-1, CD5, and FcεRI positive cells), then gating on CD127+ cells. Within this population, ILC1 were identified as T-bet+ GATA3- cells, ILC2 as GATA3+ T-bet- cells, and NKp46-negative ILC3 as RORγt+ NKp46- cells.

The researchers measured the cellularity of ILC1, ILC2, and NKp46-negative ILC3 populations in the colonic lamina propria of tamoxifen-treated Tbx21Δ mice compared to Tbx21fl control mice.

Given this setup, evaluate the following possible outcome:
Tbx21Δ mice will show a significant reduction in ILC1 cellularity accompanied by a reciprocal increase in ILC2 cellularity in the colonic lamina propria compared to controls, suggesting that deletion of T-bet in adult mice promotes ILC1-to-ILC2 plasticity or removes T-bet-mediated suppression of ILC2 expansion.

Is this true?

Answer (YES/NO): NO